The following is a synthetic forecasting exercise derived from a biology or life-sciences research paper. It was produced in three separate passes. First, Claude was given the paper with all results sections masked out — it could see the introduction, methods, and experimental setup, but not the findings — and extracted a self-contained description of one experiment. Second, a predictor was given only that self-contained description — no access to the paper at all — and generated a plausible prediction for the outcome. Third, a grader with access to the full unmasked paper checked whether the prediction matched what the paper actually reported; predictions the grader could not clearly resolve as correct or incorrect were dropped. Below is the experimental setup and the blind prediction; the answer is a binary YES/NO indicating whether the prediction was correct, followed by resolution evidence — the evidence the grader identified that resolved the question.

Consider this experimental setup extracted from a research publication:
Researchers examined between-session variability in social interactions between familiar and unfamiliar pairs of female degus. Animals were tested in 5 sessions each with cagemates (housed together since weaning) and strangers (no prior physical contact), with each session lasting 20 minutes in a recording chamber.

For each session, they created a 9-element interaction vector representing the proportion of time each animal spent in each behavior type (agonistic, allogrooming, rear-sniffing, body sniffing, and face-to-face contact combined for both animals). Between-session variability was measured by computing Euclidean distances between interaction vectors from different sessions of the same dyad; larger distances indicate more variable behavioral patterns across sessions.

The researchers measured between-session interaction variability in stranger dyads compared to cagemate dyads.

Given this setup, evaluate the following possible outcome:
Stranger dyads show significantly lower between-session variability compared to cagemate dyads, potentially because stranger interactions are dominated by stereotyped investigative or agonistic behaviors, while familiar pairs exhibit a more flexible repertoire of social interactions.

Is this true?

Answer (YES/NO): YES